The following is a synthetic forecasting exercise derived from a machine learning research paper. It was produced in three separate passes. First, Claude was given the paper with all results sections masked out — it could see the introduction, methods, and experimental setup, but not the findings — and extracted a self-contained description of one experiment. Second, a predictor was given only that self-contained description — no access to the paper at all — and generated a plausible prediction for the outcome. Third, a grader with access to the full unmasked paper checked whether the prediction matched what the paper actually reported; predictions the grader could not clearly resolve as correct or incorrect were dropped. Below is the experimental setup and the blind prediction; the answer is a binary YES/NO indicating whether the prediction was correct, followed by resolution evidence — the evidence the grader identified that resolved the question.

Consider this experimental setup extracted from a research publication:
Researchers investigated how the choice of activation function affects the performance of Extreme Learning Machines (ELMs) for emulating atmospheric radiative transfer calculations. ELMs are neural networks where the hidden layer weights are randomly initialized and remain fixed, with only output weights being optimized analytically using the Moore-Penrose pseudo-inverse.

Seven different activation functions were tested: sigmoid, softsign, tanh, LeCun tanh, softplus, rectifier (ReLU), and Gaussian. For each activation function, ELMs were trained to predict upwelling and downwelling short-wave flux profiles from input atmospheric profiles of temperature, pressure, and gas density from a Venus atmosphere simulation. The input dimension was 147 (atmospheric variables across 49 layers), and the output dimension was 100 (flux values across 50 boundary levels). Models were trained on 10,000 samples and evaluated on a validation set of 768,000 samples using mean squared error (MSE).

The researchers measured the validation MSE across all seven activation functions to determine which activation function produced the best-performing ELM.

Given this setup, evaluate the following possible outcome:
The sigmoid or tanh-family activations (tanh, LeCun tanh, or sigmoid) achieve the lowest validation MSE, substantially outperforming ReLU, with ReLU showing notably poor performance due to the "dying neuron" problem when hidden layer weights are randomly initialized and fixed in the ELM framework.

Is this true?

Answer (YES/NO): NO